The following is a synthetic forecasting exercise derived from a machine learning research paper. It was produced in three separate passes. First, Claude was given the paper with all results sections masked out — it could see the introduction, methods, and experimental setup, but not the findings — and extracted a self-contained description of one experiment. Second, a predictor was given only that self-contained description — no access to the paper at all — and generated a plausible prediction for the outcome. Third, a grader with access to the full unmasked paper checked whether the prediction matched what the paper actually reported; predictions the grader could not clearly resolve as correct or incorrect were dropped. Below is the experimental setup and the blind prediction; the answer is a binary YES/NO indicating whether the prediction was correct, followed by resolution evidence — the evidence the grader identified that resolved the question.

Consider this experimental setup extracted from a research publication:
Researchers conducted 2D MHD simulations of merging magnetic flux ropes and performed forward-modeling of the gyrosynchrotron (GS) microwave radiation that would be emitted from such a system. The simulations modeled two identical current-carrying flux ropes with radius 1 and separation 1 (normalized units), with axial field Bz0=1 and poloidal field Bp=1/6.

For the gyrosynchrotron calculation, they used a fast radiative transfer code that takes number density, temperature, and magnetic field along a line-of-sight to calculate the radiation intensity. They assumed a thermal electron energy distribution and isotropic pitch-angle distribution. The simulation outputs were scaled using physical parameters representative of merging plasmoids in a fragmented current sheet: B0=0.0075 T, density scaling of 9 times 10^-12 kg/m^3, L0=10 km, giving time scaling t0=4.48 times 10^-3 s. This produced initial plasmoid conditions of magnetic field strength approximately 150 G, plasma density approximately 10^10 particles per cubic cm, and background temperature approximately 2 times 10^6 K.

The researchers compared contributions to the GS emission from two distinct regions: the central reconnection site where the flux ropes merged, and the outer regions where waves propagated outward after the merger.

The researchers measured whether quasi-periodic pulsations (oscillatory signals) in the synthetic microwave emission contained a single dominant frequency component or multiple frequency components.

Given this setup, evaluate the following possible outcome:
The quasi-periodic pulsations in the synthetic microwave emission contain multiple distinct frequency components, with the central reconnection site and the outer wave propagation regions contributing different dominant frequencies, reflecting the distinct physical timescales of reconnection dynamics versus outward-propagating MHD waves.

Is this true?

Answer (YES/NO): YES